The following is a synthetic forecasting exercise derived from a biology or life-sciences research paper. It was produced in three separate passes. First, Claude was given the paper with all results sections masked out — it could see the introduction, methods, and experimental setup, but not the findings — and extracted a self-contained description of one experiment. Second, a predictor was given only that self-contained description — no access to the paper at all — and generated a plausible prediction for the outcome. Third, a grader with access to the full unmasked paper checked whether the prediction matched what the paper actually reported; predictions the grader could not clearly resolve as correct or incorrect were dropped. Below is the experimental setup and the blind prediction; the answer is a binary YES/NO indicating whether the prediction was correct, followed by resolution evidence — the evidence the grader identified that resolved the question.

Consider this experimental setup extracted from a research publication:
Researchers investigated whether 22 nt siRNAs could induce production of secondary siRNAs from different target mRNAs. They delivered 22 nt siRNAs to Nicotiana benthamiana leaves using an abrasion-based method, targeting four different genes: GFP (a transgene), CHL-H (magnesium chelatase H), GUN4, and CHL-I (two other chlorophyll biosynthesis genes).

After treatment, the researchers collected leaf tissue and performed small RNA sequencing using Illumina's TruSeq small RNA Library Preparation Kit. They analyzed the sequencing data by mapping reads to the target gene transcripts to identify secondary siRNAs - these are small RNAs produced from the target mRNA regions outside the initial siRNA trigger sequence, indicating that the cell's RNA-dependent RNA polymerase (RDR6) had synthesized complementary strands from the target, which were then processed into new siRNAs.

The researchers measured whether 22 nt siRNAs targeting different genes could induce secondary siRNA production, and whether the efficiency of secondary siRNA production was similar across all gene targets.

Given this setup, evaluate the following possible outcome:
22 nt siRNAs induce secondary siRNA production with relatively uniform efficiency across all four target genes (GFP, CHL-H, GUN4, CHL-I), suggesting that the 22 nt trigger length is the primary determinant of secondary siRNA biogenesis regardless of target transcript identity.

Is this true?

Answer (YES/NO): NO